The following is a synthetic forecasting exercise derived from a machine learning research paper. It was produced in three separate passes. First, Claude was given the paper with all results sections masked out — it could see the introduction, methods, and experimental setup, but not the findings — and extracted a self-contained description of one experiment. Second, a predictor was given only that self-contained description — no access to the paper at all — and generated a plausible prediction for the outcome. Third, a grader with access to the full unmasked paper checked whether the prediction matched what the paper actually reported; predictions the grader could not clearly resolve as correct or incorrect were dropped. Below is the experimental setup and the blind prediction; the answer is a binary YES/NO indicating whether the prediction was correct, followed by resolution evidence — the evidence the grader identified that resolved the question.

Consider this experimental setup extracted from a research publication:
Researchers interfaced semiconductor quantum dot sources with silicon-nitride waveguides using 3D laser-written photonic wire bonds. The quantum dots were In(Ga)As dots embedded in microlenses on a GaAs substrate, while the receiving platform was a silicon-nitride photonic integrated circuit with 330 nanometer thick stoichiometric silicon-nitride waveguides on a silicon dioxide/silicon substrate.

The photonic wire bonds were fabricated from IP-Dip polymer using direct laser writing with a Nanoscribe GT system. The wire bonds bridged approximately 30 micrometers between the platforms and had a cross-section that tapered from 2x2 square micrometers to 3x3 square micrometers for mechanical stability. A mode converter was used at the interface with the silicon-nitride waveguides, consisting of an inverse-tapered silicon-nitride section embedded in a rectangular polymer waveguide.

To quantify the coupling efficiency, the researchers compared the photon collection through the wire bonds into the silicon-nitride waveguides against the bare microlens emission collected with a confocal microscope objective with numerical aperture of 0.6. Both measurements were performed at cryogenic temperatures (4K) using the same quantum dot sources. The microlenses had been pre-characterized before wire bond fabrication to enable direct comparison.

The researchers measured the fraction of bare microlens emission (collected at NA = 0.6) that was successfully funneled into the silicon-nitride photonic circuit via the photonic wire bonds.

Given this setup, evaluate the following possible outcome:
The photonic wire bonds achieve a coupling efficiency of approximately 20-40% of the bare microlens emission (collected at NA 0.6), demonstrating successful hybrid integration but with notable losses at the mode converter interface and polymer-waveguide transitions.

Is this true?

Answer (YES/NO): YES